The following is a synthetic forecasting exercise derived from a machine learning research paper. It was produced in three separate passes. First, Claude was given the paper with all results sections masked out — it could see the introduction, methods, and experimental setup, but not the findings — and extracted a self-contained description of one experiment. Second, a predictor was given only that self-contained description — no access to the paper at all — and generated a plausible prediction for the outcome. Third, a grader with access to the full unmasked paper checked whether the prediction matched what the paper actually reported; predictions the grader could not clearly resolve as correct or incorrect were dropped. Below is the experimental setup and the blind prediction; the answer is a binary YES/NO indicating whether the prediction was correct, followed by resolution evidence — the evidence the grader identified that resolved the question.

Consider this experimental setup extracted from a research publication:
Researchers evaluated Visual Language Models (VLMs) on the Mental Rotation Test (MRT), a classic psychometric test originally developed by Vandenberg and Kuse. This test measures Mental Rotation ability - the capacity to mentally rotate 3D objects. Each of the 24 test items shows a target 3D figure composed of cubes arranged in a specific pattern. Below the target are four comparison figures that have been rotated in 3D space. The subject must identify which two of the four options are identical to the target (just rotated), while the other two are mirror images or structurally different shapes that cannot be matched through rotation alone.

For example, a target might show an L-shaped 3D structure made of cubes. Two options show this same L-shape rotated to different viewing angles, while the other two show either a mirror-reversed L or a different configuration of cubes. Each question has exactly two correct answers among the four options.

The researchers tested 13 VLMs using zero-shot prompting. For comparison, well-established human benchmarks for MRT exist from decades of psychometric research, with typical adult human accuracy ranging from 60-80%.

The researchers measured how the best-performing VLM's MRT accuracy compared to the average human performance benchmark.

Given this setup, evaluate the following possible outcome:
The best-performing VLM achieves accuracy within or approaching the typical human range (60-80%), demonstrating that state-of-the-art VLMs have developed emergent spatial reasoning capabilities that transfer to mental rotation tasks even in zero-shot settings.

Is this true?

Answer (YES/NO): NO